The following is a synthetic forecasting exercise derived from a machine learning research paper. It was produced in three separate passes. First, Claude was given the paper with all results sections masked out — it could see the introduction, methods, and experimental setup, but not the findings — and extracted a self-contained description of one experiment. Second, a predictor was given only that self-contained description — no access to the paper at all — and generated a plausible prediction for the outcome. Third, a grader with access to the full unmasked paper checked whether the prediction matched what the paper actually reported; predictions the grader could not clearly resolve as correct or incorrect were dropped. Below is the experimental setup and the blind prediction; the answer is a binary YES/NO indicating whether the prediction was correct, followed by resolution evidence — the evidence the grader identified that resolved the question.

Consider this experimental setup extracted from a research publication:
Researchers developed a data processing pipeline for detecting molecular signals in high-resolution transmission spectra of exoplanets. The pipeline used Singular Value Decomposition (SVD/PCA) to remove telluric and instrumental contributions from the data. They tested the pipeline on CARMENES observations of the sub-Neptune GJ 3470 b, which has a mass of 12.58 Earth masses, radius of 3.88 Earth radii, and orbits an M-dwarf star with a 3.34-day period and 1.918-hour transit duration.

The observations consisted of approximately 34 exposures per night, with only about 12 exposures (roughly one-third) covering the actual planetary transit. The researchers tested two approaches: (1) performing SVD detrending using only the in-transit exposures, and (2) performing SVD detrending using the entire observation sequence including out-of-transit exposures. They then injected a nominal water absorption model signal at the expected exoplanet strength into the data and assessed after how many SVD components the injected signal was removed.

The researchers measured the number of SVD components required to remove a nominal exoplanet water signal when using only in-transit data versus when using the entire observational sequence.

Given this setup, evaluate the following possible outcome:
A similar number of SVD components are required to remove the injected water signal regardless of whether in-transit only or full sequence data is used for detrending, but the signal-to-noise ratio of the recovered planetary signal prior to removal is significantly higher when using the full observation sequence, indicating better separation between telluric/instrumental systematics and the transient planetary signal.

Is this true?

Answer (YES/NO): NO